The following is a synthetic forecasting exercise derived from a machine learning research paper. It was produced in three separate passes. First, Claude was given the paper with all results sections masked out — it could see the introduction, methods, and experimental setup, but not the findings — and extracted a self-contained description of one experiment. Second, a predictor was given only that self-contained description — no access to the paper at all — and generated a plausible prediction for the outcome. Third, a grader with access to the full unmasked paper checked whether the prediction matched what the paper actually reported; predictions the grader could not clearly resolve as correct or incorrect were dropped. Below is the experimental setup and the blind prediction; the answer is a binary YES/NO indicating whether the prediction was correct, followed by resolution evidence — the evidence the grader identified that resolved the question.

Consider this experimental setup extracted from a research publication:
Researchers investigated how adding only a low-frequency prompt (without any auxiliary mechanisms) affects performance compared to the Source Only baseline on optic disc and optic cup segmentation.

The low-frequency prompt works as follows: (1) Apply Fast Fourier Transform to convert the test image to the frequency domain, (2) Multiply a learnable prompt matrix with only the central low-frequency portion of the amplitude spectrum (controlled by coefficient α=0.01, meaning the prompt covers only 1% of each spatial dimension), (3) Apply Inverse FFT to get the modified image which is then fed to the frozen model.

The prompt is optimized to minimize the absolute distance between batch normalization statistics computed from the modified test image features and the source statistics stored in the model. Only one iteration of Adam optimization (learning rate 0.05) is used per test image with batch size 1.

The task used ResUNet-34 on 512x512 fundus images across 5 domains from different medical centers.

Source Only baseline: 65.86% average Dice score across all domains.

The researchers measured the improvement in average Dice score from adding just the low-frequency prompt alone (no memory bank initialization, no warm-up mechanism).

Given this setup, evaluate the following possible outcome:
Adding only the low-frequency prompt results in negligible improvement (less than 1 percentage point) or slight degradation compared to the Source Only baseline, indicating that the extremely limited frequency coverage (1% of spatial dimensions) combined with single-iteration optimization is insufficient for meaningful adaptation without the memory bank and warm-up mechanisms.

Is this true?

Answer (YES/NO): NO